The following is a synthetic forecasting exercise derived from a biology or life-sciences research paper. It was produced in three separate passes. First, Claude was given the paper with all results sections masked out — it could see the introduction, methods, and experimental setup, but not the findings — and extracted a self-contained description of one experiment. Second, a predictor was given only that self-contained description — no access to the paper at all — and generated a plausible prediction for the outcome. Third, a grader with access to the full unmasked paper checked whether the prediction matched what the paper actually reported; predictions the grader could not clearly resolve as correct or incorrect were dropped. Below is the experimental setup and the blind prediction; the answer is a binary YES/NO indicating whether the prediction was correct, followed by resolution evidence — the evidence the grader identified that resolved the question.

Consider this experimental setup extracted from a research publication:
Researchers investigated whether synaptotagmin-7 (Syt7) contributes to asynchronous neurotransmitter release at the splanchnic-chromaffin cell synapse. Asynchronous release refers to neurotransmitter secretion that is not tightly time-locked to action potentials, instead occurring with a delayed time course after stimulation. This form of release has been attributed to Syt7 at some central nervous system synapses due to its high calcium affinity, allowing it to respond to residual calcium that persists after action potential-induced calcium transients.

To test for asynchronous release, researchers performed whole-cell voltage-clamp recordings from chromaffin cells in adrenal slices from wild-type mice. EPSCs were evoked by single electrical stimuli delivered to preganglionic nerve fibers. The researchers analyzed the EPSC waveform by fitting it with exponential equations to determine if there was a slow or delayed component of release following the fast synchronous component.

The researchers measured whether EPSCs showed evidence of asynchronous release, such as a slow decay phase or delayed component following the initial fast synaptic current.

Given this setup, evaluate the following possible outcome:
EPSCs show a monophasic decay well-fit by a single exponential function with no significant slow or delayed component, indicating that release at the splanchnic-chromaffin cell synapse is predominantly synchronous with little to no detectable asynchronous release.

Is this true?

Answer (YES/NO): YES